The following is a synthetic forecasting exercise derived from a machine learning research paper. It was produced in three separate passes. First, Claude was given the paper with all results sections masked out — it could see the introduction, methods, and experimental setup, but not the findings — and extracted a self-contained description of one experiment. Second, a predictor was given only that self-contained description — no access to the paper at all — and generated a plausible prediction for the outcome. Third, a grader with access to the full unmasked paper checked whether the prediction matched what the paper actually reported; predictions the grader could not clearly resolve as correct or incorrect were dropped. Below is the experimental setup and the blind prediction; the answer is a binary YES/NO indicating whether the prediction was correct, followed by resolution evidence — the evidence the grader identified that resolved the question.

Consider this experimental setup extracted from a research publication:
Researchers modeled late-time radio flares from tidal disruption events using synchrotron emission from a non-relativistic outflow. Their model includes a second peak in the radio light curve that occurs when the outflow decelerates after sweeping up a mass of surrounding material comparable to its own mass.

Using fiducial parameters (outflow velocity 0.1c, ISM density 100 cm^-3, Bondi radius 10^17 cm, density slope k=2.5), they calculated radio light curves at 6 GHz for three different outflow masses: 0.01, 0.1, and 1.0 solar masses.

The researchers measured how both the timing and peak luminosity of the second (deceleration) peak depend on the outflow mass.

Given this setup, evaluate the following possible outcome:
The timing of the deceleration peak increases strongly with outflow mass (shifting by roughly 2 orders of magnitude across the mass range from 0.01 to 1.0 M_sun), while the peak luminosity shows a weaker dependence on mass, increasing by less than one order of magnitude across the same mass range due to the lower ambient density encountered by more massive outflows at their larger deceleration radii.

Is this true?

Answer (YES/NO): NO